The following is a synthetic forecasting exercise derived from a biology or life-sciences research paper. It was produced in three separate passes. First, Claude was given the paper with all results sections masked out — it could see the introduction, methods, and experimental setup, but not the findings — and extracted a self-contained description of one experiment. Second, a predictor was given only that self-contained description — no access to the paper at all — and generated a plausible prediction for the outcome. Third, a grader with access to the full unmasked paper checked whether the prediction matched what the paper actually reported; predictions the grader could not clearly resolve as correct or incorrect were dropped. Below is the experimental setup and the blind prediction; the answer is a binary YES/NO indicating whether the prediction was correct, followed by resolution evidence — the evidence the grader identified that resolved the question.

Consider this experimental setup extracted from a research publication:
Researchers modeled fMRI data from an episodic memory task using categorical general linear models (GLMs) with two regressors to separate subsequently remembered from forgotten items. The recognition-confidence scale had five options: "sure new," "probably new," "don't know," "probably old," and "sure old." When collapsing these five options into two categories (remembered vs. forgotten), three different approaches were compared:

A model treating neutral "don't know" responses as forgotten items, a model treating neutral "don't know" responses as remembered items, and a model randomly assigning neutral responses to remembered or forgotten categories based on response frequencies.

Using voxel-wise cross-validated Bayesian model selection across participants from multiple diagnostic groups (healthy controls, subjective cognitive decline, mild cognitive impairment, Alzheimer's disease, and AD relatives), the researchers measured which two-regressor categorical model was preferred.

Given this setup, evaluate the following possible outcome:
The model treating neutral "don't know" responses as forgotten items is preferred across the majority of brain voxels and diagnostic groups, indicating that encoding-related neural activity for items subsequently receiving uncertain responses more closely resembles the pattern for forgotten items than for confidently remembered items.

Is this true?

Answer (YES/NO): YES